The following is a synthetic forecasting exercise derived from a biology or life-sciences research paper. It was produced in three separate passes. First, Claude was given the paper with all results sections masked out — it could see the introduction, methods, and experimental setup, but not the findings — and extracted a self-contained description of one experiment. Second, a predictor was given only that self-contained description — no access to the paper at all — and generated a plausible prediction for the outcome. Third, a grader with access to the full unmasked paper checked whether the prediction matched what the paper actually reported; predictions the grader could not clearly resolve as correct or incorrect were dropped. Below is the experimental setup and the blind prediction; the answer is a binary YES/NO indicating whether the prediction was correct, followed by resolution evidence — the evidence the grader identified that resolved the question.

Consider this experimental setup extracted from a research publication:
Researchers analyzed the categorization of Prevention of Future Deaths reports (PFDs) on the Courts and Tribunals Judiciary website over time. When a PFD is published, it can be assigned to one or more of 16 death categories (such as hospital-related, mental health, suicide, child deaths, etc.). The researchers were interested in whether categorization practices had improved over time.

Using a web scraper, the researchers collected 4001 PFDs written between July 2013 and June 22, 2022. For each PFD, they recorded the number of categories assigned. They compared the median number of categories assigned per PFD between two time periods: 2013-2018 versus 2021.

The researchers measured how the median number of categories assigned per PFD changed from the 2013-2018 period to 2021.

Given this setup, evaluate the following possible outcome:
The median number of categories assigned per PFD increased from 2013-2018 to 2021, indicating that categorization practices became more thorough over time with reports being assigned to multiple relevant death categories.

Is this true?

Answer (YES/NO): NO